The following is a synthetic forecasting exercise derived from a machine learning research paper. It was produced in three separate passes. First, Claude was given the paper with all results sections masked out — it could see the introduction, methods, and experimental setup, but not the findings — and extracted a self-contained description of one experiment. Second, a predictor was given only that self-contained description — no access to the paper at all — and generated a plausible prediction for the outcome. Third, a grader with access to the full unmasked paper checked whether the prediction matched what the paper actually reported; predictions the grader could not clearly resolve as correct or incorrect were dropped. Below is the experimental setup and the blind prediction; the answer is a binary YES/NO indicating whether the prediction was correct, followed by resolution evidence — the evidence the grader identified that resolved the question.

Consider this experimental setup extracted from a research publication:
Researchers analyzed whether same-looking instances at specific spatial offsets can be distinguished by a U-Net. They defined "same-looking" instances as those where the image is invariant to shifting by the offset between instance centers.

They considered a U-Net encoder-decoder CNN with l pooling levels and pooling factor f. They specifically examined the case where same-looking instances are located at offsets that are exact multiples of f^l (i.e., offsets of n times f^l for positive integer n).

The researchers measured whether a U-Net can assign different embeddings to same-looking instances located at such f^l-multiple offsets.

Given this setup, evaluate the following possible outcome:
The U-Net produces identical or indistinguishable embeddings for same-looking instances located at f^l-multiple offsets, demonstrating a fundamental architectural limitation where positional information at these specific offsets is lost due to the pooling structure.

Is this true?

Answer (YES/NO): YES